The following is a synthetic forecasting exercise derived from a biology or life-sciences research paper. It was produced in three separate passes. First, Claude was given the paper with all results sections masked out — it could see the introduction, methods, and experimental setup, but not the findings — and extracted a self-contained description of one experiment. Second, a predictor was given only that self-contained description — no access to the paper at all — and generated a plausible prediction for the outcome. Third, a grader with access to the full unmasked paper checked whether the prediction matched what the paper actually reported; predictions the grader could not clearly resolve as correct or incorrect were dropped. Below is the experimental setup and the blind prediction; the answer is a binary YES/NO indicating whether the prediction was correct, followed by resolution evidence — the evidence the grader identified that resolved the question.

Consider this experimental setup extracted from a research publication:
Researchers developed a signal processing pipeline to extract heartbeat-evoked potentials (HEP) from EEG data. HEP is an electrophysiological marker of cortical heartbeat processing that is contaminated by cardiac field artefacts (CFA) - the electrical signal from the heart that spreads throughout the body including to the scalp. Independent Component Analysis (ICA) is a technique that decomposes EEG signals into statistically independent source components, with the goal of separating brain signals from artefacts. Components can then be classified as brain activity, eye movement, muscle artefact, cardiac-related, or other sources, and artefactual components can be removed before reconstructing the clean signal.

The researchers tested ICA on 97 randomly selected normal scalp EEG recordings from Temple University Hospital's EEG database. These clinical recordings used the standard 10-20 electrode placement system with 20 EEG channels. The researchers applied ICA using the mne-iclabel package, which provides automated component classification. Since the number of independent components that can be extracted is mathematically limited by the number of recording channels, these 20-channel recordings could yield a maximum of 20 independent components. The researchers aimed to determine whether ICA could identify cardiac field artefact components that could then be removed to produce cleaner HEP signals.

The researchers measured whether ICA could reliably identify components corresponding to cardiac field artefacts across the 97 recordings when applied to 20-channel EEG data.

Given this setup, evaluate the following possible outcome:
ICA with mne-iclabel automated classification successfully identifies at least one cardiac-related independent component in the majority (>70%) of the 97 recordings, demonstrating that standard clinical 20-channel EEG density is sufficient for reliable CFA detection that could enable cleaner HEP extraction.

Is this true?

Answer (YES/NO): NO